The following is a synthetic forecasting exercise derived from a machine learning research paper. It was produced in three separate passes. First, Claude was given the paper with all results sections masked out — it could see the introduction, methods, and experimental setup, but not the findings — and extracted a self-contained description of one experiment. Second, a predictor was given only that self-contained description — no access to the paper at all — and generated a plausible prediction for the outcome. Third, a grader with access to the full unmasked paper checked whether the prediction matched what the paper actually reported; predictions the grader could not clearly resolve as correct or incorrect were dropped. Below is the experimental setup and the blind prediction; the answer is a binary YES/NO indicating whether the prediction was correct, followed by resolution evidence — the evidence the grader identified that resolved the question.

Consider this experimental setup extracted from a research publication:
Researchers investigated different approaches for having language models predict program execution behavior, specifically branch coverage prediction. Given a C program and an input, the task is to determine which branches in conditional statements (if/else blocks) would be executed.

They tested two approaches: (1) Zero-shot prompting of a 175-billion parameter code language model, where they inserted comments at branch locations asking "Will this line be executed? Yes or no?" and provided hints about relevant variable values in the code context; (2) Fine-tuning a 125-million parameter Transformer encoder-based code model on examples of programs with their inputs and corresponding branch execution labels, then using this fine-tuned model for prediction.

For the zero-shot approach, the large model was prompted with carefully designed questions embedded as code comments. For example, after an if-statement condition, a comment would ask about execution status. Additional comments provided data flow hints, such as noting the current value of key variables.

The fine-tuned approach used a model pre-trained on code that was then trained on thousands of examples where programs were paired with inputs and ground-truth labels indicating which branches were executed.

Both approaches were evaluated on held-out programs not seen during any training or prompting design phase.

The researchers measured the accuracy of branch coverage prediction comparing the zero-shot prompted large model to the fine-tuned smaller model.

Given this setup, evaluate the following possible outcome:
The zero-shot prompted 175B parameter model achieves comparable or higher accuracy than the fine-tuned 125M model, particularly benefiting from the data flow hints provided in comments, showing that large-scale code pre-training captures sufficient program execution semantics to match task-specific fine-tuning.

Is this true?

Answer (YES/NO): NO